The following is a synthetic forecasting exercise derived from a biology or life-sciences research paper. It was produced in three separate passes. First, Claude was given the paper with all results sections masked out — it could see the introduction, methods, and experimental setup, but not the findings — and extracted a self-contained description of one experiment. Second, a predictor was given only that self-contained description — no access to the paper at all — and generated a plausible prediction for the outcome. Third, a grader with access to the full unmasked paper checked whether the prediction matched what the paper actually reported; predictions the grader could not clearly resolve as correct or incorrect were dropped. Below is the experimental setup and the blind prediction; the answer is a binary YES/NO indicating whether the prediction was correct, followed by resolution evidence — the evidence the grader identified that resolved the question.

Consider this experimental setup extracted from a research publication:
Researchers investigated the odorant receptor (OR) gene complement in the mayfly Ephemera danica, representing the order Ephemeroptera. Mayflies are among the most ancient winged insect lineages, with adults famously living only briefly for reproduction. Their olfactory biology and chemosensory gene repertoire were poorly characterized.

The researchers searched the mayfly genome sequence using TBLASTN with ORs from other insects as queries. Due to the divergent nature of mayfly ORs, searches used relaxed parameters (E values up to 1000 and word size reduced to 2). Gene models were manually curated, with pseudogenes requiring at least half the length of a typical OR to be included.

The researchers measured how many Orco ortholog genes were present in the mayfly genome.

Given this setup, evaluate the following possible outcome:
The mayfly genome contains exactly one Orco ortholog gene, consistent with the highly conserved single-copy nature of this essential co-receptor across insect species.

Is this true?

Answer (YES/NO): YES